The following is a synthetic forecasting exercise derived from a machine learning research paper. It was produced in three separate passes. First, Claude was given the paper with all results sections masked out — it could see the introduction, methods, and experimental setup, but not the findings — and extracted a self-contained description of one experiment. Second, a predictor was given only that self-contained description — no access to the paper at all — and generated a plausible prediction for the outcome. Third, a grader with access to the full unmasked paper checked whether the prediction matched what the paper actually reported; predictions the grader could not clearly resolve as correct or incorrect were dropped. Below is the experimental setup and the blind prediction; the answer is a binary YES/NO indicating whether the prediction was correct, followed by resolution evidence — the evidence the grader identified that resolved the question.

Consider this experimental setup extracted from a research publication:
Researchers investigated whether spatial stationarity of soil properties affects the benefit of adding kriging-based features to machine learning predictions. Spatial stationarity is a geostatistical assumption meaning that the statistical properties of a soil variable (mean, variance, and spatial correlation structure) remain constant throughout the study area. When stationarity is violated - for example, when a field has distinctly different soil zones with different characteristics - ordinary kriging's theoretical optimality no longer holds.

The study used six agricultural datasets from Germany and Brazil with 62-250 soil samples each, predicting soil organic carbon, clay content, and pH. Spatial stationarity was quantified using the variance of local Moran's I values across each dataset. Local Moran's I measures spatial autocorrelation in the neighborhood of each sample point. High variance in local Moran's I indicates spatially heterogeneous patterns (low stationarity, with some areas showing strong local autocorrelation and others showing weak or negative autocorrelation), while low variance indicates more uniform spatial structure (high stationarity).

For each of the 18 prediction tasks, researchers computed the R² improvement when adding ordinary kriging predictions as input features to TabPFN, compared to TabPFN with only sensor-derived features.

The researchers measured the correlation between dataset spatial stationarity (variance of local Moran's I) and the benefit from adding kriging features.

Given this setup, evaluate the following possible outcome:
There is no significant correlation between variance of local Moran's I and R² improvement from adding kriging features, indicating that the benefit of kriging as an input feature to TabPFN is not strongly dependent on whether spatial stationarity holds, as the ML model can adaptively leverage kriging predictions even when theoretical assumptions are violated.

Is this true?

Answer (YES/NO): NO